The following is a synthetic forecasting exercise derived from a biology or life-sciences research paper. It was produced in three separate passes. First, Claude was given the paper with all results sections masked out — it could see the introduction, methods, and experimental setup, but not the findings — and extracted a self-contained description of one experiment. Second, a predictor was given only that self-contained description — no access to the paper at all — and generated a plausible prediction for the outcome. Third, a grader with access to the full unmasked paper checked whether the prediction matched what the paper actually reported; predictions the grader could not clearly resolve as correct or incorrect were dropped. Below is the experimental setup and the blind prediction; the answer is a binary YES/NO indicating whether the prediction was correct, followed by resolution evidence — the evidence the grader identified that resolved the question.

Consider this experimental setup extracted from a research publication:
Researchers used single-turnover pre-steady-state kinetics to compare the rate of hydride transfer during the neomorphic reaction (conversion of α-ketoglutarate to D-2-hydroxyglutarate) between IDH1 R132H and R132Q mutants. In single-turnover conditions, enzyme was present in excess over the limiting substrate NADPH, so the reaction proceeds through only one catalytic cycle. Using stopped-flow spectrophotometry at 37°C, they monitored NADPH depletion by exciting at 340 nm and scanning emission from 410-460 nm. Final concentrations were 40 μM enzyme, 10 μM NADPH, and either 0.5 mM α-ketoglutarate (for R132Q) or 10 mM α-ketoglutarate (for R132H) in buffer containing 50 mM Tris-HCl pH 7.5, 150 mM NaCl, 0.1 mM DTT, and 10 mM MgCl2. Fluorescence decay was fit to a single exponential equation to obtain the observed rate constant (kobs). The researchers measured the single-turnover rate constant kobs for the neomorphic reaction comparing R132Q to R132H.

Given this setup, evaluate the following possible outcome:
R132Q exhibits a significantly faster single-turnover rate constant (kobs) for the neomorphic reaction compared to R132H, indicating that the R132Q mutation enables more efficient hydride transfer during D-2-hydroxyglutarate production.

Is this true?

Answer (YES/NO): YES